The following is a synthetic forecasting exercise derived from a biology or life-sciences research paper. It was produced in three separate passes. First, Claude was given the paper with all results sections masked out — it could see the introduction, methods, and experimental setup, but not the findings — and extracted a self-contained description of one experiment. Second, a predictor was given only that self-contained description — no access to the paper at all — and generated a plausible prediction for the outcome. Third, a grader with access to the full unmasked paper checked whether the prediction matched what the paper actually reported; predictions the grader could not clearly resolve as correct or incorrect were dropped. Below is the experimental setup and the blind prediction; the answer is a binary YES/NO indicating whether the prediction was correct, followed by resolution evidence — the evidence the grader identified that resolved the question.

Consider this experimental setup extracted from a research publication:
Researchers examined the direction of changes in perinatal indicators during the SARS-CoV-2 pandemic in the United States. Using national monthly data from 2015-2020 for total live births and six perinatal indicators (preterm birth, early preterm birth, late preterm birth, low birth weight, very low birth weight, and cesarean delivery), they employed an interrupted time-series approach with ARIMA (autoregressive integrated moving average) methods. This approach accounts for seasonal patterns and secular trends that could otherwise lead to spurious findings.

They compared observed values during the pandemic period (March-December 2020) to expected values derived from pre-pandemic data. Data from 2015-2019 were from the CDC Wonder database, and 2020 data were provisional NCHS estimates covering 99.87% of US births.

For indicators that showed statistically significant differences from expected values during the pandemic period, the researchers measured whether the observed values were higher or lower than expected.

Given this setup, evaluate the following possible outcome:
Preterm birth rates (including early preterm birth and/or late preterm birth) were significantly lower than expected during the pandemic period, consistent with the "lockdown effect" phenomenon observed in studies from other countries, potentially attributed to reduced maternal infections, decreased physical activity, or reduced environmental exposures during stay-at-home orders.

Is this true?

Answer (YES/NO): YES